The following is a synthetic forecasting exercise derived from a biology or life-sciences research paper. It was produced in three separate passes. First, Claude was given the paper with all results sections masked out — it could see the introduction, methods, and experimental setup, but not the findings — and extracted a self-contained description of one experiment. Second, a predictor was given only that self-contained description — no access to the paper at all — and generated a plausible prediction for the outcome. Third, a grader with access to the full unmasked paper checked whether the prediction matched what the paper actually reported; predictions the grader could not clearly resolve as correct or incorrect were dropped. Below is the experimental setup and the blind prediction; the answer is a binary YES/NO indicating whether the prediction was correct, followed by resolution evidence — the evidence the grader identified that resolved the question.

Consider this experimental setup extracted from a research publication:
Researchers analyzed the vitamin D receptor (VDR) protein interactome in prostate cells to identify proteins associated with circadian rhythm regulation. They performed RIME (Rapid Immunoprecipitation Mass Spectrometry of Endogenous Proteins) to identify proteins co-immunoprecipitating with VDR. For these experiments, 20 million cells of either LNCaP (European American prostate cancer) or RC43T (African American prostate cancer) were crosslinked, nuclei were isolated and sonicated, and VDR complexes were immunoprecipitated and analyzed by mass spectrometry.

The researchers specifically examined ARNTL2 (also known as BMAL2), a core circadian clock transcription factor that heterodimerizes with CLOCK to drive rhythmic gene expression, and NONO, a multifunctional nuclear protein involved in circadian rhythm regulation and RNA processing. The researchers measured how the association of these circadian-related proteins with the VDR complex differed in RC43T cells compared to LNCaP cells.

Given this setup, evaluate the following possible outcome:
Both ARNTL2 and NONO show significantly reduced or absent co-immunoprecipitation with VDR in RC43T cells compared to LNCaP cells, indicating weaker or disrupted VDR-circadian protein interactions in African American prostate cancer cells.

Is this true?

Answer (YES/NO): NO